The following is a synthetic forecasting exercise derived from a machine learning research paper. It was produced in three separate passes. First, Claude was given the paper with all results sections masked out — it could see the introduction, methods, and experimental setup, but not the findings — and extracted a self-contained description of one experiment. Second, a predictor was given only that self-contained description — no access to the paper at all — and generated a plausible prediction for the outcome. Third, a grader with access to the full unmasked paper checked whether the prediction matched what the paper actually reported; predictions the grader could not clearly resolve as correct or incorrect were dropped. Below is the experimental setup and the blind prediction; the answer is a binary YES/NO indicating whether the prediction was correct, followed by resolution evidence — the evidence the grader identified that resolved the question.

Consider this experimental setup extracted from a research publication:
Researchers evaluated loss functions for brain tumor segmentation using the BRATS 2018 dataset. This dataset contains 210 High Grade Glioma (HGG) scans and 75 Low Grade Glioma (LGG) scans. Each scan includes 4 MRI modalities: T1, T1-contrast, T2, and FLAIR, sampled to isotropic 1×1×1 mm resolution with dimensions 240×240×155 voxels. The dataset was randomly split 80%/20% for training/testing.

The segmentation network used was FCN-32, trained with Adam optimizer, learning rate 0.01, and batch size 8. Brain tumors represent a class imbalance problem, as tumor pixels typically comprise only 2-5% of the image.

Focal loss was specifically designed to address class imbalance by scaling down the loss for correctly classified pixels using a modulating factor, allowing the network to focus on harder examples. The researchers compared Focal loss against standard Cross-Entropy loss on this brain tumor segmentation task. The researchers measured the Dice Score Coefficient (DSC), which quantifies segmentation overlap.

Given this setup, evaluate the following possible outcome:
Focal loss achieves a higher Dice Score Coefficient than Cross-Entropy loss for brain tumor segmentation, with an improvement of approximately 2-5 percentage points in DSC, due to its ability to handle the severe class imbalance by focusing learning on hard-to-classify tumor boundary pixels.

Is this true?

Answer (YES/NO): NO